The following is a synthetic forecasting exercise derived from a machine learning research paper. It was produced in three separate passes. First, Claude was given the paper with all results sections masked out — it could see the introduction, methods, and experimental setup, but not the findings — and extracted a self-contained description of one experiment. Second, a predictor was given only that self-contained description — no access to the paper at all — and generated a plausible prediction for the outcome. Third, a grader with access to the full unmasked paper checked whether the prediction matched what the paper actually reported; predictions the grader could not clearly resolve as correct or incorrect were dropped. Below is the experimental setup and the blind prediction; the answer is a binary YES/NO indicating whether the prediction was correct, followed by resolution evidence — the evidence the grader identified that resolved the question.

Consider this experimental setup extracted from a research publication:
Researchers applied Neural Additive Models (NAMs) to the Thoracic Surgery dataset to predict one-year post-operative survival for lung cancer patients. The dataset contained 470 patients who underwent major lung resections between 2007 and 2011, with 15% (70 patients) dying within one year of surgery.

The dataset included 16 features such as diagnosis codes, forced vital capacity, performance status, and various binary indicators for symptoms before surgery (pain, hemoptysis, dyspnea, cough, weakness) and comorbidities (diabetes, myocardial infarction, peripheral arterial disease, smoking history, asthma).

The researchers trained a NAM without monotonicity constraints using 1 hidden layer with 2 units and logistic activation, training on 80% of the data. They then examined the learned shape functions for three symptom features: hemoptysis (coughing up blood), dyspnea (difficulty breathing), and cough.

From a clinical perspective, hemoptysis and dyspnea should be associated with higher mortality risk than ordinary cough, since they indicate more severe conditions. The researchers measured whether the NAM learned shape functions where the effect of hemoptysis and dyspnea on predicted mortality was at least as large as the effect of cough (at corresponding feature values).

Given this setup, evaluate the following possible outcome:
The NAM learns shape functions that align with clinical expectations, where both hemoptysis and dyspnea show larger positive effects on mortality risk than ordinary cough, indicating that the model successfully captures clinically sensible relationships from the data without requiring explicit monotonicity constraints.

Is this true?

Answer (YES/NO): NO